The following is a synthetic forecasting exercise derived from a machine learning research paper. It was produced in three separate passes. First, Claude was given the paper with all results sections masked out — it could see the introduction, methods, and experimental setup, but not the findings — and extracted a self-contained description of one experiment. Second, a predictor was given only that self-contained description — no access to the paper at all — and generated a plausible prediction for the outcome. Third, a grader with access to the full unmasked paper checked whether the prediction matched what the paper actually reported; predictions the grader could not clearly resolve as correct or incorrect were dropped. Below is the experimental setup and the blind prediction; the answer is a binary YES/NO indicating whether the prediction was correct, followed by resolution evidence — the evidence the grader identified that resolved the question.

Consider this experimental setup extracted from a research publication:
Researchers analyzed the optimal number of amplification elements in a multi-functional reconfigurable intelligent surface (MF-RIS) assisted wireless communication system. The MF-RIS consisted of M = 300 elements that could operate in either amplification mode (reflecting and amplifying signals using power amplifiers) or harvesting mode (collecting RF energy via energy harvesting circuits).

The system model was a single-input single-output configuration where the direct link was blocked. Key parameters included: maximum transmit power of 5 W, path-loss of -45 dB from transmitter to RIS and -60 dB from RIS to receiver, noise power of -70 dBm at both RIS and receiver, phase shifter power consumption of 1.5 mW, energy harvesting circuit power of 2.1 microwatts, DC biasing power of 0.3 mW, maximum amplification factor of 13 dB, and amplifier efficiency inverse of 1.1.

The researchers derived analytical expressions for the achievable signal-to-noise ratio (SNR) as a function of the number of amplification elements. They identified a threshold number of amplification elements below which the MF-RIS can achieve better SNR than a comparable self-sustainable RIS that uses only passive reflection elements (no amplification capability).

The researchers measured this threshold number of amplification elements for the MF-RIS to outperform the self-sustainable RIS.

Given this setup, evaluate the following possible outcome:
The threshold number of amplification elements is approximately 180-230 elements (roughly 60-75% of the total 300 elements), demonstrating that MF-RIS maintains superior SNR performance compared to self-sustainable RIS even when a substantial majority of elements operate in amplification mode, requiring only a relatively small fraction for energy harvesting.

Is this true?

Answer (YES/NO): NO